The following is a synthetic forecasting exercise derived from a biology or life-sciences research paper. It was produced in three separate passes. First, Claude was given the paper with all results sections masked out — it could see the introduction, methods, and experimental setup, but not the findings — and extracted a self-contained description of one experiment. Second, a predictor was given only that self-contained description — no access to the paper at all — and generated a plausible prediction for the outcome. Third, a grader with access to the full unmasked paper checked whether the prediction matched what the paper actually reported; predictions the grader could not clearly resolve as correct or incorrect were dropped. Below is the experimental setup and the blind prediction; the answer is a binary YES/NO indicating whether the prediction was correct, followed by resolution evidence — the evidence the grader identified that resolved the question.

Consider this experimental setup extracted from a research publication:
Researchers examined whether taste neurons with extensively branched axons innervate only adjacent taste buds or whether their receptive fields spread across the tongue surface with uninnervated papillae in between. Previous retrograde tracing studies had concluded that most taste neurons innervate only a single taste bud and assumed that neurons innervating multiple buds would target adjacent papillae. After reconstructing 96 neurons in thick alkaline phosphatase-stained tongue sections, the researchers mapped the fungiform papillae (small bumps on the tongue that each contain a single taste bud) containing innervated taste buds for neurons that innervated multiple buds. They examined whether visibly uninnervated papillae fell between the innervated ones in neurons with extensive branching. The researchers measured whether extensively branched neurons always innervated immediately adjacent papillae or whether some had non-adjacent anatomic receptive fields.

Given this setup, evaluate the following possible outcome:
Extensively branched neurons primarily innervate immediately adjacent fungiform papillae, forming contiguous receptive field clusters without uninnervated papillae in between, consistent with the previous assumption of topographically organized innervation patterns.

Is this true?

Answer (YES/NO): NO